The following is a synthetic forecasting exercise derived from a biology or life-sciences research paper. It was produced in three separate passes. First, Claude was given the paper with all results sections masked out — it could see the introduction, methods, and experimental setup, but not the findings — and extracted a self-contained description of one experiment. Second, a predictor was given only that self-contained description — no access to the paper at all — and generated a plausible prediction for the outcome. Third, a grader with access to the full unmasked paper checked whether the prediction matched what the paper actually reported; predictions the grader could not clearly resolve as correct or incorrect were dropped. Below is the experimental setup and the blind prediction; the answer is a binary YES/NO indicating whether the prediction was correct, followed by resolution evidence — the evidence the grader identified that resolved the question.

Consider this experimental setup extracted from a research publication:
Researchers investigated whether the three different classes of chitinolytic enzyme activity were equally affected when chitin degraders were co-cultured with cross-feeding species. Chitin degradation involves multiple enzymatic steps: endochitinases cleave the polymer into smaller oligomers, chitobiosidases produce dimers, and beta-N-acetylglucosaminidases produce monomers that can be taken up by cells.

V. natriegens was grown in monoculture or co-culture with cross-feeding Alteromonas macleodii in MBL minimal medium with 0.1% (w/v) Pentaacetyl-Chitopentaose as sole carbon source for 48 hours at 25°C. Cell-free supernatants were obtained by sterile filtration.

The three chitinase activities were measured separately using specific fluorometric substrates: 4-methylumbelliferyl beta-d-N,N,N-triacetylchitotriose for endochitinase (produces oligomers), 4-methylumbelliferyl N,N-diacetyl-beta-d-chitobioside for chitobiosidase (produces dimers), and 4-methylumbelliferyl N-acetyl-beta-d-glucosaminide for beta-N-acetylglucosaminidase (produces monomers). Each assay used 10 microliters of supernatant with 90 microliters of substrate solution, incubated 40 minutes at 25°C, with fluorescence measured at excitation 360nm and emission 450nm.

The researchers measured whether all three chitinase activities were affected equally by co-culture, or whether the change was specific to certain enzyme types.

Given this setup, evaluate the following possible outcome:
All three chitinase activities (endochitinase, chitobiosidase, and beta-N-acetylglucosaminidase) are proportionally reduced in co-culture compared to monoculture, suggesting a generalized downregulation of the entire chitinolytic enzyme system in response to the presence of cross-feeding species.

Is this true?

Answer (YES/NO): NO